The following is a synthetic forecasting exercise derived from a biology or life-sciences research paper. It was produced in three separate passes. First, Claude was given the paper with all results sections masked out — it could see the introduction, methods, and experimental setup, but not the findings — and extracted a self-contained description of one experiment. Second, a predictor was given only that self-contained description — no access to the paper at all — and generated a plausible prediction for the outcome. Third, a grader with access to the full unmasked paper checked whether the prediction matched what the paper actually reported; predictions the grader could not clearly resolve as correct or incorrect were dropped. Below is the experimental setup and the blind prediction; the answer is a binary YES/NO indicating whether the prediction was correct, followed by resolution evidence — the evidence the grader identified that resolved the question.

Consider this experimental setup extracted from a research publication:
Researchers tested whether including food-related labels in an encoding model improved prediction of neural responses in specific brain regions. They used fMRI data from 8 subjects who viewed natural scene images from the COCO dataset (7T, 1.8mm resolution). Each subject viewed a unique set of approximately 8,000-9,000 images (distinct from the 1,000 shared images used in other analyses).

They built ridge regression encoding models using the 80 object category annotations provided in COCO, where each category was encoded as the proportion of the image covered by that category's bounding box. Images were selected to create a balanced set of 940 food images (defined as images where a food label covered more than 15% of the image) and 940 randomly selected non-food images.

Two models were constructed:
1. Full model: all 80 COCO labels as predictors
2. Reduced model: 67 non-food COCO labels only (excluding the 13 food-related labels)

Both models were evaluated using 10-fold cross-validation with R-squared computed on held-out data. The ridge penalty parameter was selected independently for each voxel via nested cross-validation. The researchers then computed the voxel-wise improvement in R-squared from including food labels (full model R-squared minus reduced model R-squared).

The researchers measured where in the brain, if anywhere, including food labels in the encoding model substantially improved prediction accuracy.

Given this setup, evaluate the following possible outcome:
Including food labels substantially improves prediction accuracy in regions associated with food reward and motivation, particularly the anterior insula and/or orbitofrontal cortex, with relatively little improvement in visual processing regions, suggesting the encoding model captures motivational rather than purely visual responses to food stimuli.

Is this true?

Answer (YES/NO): NO